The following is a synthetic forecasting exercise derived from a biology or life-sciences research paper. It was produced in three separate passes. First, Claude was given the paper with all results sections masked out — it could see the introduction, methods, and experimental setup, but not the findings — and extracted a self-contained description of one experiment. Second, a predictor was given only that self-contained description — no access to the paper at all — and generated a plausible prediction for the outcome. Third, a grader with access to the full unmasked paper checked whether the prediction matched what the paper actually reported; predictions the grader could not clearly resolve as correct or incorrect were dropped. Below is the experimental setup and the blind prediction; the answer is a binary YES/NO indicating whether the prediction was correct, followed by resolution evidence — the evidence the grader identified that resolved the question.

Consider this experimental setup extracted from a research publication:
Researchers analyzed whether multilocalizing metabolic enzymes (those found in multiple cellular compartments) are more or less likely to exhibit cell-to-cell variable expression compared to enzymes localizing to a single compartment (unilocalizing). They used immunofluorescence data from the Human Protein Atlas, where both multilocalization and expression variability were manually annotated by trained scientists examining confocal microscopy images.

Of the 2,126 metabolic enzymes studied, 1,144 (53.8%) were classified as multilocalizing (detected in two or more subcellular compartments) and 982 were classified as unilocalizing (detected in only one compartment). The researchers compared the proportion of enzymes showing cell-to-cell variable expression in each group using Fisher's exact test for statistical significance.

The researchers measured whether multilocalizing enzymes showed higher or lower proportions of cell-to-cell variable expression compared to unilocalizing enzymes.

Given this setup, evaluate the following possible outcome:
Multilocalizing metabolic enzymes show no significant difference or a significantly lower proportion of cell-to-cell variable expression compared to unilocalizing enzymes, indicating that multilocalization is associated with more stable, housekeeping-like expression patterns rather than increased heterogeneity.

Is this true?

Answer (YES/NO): NO